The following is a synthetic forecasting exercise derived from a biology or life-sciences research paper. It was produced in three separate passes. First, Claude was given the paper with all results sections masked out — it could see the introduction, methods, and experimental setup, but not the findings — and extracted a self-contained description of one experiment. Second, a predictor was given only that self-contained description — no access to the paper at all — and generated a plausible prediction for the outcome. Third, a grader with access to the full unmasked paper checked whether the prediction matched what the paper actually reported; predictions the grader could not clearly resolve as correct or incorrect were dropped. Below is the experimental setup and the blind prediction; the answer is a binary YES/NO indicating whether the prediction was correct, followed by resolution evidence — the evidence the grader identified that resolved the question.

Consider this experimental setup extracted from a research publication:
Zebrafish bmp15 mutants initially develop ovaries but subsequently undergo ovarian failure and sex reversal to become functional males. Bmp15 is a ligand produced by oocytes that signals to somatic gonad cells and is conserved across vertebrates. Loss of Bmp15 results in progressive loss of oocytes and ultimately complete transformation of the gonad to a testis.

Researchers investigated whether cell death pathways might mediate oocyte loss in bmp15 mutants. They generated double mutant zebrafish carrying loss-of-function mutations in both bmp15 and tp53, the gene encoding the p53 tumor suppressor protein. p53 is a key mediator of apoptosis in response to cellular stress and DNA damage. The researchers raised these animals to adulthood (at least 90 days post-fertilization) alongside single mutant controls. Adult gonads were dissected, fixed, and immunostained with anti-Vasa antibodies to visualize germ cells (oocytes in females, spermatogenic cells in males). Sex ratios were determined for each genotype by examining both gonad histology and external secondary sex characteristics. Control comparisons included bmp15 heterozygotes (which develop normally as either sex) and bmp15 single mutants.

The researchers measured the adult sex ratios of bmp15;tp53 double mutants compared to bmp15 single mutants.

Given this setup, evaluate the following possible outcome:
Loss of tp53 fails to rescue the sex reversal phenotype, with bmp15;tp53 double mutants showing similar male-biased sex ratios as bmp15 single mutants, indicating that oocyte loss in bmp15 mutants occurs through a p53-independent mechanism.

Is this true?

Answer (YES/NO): YES